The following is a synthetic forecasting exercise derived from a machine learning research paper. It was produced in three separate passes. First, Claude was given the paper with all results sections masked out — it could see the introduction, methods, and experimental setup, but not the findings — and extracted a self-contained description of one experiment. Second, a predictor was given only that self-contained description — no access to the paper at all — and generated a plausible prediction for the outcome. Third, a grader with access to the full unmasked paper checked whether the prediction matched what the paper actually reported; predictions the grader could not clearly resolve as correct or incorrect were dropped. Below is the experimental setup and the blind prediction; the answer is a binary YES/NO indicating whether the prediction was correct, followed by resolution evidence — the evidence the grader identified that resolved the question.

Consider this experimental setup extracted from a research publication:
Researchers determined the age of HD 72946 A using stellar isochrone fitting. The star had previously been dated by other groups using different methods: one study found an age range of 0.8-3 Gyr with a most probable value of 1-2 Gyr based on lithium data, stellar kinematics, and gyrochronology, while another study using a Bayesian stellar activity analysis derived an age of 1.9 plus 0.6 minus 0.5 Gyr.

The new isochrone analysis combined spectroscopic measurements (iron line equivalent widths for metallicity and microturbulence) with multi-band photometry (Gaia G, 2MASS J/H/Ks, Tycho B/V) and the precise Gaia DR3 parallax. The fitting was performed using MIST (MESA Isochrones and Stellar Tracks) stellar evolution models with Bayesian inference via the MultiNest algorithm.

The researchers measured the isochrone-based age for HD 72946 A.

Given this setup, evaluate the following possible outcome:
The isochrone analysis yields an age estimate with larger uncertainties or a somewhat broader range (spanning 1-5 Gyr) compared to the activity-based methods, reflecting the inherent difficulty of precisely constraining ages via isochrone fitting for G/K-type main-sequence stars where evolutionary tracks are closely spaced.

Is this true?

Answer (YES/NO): NO